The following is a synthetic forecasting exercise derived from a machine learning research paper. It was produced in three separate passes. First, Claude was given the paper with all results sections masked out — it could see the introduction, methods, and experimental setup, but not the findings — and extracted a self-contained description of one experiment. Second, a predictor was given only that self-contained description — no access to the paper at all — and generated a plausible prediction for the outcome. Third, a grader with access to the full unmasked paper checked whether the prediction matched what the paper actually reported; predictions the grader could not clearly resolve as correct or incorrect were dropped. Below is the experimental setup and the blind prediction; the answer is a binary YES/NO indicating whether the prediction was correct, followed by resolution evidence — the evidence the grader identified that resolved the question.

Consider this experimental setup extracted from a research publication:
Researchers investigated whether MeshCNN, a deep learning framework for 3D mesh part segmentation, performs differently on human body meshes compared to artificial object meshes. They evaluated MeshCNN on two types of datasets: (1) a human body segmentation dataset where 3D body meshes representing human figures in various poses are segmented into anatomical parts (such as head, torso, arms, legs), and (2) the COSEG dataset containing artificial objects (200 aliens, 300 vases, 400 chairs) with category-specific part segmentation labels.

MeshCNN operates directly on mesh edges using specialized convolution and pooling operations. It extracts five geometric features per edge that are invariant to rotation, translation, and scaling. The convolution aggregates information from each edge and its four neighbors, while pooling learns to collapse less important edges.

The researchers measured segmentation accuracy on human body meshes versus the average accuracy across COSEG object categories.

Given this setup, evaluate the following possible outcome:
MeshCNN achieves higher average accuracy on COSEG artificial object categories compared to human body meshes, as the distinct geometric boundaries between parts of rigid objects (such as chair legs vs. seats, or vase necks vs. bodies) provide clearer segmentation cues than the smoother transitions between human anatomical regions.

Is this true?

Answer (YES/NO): YES